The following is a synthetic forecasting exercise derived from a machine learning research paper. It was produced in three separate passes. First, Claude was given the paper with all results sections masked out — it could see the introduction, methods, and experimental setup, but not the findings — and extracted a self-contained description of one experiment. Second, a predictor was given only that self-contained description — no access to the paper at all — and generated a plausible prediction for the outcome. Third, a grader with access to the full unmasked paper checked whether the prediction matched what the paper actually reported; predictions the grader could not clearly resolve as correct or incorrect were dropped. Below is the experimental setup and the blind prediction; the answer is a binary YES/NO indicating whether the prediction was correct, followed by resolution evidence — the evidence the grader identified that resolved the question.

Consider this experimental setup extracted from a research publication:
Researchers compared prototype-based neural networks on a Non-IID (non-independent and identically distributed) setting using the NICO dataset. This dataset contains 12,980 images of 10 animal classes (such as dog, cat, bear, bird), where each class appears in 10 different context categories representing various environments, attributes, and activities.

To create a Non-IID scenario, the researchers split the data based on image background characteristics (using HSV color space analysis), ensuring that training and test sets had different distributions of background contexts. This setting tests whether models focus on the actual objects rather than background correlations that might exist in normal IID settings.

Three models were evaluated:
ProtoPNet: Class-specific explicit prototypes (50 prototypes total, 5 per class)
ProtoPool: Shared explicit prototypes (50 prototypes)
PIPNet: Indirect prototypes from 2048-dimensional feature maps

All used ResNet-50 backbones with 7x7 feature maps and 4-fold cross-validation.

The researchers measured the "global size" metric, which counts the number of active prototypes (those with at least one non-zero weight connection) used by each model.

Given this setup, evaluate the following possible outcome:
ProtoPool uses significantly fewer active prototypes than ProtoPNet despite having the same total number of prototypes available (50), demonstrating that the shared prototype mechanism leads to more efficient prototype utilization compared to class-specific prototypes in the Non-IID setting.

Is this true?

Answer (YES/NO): NO